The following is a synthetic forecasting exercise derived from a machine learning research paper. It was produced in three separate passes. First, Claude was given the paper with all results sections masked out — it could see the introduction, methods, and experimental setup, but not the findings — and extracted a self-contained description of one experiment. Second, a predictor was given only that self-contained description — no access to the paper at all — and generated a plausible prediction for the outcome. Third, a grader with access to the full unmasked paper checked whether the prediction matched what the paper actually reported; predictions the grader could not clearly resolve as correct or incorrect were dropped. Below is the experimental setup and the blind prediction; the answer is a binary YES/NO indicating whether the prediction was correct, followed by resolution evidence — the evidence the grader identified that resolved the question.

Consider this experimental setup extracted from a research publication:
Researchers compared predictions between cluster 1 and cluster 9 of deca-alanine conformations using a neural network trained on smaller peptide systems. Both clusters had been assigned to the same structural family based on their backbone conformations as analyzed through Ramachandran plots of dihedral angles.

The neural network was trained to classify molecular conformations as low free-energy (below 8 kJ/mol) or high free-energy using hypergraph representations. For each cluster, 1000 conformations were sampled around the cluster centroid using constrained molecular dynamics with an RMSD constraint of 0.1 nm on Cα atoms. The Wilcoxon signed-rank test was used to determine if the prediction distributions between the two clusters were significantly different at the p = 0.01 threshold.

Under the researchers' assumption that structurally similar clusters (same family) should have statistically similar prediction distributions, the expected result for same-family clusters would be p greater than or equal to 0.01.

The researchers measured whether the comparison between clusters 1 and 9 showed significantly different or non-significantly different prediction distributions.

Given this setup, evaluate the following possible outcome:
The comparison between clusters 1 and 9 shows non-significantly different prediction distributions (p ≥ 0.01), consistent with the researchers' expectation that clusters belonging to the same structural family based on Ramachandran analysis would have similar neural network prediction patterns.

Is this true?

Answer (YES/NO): YES